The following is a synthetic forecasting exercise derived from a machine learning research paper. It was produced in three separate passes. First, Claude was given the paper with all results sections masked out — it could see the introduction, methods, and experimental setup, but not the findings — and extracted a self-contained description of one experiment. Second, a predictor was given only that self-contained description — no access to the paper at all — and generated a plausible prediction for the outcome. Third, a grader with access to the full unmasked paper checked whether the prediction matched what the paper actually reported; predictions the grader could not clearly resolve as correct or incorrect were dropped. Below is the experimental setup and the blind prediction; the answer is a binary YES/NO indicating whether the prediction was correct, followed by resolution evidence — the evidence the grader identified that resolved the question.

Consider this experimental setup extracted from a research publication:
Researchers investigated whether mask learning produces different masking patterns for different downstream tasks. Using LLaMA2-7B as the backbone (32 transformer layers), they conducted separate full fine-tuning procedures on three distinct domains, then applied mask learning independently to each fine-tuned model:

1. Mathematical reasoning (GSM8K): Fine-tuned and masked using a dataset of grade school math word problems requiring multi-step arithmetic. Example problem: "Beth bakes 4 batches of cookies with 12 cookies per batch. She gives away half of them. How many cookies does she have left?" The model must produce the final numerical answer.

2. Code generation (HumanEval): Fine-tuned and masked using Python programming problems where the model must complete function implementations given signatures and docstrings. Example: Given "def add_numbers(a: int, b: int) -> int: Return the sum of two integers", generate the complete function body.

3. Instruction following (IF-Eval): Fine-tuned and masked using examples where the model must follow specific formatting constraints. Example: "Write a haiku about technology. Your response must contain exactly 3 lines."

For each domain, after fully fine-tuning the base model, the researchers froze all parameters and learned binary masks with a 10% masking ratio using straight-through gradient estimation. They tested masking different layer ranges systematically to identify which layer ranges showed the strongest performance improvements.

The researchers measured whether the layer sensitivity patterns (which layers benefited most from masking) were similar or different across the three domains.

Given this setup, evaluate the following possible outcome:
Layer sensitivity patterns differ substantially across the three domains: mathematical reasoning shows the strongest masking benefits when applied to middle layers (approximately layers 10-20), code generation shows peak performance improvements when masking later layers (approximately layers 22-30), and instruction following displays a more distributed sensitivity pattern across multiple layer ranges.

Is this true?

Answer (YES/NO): NO